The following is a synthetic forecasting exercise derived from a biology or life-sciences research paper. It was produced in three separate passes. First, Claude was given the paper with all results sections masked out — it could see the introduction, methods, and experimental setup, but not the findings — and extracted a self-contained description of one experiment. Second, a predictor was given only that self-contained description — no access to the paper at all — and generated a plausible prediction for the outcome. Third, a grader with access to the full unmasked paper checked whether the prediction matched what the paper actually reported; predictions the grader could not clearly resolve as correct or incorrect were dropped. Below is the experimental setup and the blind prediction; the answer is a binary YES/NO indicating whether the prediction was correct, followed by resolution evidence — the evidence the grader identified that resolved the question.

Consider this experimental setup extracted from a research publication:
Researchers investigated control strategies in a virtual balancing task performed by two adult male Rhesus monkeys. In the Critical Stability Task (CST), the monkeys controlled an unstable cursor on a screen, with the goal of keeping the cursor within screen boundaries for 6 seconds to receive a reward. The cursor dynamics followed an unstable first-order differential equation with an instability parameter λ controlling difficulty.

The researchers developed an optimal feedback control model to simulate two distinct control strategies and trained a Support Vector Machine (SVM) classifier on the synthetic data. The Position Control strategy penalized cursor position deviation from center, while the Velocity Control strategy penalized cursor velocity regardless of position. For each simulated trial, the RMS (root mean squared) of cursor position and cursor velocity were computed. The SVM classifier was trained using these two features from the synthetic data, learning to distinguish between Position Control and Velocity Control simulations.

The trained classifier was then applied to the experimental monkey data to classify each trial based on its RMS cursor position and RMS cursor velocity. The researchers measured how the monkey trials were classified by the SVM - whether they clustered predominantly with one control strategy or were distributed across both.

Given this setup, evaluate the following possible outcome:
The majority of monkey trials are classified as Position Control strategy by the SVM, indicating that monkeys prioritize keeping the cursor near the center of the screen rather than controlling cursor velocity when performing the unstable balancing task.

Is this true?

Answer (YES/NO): NO